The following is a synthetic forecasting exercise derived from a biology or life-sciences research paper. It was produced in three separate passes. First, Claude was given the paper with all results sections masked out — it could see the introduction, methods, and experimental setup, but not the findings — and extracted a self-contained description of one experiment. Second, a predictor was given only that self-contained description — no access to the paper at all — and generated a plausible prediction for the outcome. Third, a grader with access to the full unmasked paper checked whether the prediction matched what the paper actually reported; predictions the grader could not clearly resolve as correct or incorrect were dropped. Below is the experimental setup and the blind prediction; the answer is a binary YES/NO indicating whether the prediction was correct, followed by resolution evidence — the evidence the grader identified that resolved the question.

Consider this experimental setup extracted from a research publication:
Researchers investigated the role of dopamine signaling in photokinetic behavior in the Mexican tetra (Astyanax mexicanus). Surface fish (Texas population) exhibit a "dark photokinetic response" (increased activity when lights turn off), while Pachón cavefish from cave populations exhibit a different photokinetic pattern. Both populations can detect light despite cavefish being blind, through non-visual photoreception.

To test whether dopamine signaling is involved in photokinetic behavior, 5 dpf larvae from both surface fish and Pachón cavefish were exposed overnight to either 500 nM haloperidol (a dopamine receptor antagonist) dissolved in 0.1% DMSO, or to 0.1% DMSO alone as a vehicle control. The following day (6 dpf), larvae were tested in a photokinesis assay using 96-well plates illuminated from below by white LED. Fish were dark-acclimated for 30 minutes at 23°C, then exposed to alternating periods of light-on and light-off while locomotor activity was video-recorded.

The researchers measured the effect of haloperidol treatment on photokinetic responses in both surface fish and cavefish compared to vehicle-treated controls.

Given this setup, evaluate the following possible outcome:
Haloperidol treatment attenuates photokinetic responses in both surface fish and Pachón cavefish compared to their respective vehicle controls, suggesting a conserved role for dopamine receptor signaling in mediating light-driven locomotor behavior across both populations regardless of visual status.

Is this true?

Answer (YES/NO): YES